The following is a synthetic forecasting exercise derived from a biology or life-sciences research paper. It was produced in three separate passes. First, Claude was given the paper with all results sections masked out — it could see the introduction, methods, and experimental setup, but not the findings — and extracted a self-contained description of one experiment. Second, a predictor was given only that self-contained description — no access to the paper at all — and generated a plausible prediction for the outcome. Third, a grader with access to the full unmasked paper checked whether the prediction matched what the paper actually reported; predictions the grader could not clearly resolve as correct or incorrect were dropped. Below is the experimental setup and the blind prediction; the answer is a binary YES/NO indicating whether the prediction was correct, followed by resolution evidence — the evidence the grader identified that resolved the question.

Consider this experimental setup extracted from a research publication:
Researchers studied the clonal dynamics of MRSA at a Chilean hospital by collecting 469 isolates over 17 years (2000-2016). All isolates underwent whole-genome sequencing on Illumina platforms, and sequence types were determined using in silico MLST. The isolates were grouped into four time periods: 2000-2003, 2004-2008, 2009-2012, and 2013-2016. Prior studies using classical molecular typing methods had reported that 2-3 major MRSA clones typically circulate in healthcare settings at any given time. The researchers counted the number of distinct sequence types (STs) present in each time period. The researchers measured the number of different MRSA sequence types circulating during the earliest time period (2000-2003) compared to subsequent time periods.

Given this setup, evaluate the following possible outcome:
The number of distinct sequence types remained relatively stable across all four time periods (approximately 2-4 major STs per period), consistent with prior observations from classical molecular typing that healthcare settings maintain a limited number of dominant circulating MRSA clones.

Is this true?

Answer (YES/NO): NO